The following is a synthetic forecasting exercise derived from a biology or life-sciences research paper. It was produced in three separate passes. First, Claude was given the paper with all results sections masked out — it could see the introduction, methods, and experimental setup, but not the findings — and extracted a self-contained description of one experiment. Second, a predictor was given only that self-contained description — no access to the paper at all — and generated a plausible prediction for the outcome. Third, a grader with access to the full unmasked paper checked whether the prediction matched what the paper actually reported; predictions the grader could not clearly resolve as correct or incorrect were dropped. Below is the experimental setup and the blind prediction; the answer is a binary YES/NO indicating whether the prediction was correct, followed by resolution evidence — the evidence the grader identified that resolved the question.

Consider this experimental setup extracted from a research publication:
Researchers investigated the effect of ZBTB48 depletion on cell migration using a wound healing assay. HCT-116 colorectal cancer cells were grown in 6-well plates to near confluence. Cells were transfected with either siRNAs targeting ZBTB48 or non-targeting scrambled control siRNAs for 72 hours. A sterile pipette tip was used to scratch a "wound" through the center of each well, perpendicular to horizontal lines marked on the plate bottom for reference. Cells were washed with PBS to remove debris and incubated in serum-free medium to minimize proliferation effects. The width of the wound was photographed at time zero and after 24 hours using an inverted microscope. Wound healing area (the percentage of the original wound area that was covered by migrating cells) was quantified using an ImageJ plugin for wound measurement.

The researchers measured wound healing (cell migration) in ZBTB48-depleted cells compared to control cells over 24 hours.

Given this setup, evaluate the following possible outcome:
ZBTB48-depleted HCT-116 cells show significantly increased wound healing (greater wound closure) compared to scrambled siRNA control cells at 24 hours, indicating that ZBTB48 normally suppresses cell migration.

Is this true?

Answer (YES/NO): YES